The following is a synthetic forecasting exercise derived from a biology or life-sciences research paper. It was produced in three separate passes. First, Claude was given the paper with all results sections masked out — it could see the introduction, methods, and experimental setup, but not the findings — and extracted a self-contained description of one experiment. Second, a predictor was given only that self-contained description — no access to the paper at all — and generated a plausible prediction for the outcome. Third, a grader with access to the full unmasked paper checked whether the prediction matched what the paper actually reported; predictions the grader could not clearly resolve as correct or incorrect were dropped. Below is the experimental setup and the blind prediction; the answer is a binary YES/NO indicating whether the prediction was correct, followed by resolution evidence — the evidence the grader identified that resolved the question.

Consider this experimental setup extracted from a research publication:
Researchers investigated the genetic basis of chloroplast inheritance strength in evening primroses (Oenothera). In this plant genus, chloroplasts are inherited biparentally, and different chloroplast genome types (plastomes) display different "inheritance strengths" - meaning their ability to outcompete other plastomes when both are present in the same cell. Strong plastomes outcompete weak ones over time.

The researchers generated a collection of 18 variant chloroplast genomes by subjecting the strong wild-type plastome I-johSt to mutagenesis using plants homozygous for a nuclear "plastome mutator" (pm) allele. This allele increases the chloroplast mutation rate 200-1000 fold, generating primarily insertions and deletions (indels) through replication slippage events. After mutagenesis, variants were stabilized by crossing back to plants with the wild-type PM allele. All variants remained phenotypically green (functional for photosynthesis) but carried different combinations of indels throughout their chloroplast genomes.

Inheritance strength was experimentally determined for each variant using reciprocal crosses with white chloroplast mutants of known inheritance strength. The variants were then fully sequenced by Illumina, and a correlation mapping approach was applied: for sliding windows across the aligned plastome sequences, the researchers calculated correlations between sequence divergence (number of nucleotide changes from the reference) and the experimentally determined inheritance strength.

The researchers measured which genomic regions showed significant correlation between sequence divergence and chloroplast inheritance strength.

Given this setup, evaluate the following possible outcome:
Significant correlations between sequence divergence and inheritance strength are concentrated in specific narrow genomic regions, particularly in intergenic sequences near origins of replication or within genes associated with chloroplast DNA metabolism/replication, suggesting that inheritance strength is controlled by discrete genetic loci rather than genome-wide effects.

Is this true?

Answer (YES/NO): NO